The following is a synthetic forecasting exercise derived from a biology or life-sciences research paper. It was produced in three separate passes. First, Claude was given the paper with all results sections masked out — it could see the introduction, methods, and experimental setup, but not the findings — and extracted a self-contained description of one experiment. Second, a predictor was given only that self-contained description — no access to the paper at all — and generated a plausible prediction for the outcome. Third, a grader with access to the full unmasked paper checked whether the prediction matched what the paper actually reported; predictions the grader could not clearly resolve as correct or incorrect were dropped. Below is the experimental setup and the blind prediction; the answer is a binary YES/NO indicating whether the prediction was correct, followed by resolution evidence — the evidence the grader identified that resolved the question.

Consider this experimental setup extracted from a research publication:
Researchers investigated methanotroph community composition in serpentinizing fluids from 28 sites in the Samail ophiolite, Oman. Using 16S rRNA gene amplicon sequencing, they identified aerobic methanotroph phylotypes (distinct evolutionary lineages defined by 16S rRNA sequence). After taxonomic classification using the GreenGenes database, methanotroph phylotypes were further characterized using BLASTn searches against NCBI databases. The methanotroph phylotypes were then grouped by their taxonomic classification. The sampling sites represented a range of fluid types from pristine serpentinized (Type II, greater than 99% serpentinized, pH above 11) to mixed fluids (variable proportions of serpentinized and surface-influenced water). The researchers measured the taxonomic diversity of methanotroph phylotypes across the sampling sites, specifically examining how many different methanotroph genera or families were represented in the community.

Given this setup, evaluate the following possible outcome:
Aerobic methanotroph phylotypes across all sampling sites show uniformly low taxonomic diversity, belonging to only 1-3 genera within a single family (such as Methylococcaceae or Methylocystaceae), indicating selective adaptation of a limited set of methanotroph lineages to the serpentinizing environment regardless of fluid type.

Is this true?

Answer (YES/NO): NO